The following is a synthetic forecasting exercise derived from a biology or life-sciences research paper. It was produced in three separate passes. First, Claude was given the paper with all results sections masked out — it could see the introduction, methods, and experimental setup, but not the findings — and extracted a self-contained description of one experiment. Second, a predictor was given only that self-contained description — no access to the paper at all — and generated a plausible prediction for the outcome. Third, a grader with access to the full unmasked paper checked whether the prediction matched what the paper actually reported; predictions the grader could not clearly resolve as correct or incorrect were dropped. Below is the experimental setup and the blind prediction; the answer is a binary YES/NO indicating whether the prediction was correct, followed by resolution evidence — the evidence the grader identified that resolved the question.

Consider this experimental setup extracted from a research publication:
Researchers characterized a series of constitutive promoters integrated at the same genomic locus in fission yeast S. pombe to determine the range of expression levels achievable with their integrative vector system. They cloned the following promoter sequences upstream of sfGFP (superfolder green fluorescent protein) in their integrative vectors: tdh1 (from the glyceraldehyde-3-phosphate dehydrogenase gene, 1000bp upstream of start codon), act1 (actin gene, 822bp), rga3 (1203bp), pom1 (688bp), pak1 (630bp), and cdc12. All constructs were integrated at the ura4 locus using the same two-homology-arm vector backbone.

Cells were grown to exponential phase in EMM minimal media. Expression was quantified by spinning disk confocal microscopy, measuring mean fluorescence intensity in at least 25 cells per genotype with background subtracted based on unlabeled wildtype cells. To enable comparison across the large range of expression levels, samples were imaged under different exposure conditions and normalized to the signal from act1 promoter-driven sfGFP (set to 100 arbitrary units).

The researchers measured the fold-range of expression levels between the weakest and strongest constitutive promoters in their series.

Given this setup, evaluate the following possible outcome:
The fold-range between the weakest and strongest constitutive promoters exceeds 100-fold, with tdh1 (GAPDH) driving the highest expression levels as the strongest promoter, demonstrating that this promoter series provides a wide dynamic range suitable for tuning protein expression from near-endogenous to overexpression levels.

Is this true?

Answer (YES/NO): YES